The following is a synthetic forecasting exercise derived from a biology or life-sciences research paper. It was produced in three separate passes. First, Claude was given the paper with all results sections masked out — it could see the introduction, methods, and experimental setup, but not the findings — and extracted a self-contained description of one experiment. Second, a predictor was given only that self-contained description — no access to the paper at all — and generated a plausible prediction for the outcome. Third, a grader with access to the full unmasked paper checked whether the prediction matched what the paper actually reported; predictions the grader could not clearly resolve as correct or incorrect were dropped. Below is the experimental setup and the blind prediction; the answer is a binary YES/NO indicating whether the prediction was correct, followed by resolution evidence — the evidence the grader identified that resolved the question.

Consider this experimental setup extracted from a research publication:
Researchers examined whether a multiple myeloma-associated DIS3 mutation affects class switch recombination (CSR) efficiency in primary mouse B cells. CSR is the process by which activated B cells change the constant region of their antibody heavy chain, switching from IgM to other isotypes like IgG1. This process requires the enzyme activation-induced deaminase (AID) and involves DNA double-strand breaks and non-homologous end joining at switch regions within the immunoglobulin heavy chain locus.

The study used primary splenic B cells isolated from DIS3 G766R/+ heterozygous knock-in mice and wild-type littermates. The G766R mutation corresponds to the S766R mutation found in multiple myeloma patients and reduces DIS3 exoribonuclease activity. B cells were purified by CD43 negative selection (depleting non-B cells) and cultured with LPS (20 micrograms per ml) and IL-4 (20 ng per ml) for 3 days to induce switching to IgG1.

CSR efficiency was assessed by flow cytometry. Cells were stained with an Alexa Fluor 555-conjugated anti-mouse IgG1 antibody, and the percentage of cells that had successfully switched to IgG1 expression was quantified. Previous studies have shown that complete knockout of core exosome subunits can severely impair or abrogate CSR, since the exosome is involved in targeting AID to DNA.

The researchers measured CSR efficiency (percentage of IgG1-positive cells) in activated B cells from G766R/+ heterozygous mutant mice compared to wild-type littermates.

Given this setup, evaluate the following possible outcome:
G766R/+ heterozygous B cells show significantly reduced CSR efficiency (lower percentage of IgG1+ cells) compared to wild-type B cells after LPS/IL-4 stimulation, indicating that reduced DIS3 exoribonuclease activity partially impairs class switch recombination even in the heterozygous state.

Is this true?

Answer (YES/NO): NO